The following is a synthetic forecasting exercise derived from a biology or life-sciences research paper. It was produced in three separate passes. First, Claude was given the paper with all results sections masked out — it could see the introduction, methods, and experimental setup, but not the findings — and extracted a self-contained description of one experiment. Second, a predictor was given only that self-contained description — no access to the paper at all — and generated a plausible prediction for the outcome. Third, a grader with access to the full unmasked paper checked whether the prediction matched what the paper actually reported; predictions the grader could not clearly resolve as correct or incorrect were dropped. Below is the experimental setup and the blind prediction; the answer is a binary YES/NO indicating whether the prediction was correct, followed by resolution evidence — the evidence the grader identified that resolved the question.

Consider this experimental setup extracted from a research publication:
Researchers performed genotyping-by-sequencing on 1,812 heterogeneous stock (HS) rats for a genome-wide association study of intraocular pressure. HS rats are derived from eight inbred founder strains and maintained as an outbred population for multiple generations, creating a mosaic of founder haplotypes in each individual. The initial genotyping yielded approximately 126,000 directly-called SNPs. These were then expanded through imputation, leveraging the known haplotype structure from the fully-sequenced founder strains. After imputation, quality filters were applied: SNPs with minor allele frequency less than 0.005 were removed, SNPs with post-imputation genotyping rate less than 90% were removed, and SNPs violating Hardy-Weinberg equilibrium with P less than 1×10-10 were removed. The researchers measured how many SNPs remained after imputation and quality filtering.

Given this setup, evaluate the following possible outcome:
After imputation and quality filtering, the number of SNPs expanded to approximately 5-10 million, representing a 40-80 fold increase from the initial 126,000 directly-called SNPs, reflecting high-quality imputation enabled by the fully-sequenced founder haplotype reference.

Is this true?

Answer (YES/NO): NO